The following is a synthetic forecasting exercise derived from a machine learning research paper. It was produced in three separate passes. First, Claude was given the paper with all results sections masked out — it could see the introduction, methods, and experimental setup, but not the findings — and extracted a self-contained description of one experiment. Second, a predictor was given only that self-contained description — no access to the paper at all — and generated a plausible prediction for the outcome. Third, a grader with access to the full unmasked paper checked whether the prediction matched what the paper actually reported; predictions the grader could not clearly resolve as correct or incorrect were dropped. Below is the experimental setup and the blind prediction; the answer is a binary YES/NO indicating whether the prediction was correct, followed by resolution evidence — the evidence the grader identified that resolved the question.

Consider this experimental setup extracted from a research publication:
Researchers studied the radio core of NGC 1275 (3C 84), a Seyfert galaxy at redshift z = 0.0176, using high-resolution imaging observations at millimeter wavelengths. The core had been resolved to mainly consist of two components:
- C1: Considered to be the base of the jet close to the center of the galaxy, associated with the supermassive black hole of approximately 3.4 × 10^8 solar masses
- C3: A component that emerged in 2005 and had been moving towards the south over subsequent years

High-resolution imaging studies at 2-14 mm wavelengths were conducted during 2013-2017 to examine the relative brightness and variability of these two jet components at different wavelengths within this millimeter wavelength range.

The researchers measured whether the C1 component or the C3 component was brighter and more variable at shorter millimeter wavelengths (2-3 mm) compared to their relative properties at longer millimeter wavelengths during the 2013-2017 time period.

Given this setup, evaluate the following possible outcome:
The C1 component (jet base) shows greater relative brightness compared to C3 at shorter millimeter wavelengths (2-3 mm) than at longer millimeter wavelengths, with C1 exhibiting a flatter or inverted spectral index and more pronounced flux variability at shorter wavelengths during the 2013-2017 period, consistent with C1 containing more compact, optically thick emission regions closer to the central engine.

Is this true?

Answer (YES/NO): YES